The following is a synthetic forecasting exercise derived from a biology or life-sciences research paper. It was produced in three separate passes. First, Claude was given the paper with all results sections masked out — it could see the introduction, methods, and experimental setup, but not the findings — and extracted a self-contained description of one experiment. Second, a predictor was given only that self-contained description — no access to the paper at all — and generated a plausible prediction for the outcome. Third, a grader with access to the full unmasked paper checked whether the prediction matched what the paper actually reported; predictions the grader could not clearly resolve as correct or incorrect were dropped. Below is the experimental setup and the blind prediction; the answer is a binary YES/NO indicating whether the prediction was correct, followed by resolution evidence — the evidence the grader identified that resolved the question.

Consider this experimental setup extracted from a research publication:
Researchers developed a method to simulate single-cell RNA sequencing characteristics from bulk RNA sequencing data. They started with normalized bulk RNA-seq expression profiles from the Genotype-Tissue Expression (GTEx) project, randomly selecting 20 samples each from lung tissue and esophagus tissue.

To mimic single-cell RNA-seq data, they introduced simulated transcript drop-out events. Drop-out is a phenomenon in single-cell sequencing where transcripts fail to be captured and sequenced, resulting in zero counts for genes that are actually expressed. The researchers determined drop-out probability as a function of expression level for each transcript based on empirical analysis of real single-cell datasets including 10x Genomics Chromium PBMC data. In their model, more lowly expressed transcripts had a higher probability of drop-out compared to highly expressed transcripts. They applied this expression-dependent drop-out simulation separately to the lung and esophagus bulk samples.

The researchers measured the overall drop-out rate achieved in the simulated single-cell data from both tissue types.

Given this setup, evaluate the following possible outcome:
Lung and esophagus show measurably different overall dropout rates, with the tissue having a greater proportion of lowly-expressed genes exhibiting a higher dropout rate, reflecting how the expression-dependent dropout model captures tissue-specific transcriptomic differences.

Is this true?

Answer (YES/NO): NO